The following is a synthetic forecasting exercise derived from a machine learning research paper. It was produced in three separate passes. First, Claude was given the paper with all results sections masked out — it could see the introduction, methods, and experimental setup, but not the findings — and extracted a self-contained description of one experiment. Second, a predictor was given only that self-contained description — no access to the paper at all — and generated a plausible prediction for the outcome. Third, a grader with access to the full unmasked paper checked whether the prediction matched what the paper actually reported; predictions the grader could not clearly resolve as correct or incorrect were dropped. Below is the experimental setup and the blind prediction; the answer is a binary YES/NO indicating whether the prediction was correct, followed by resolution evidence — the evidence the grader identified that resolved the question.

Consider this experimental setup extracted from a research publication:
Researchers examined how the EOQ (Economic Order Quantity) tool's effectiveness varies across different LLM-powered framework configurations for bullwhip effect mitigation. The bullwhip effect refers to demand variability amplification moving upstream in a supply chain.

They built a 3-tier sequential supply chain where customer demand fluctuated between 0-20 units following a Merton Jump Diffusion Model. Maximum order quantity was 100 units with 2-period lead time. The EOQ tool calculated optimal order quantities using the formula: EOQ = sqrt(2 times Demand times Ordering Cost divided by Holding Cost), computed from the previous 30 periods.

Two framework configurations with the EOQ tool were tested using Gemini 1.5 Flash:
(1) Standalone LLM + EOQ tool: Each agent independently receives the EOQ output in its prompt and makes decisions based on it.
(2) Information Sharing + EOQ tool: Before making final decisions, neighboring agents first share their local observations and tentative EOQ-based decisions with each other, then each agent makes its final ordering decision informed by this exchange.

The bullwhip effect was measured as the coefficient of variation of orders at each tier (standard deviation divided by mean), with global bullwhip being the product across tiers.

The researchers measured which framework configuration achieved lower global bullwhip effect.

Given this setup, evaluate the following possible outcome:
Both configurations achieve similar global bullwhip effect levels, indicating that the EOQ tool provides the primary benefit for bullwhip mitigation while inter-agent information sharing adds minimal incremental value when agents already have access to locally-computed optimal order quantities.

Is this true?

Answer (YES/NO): NO